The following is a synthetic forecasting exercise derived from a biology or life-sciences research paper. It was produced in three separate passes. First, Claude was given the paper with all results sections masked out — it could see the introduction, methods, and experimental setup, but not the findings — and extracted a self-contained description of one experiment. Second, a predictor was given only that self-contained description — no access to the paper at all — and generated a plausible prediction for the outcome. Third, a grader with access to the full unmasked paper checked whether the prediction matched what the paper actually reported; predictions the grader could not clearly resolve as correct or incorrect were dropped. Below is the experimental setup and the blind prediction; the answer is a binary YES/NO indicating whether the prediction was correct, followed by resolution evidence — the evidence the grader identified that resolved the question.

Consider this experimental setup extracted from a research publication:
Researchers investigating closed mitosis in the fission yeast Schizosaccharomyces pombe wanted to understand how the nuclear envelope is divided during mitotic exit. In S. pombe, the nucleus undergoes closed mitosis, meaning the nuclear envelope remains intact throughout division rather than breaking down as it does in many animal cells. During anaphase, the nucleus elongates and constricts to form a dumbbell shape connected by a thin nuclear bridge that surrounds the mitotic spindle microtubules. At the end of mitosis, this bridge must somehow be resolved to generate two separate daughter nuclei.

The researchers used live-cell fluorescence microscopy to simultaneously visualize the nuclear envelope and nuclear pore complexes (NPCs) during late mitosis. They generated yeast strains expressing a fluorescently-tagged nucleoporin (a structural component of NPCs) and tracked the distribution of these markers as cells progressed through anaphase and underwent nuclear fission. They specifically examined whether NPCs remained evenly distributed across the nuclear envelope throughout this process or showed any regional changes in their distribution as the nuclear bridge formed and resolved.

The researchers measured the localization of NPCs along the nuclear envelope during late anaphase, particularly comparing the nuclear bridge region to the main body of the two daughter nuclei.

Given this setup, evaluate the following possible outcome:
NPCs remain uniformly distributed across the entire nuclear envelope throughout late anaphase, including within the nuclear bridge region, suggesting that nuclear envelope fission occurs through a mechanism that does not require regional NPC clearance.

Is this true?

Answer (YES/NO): NO